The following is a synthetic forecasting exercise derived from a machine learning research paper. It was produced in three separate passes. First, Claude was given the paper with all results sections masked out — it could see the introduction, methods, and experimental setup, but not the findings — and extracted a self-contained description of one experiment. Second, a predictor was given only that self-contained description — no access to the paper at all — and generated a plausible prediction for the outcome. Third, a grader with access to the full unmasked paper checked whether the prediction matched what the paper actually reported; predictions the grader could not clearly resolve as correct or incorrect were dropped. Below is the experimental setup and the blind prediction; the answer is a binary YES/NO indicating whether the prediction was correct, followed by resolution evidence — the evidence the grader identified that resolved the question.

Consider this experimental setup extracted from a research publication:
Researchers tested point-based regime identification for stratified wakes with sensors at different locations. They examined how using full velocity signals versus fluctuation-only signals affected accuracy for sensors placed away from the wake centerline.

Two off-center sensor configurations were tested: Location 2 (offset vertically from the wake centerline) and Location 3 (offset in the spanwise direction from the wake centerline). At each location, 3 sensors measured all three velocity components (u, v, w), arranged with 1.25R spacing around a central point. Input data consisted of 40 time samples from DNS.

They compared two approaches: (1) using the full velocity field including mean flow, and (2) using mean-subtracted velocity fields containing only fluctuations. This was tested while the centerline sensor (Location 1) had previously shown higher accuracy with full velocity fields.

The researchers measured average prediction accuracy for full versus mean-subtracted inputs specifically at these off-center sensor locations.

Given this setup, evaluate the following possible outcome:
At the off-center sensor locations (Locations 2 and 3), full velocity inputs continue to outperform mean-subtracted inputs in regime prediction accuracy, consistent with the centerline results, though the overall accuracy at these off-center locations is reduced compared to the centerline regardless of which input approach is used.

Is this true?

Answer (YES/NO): NO